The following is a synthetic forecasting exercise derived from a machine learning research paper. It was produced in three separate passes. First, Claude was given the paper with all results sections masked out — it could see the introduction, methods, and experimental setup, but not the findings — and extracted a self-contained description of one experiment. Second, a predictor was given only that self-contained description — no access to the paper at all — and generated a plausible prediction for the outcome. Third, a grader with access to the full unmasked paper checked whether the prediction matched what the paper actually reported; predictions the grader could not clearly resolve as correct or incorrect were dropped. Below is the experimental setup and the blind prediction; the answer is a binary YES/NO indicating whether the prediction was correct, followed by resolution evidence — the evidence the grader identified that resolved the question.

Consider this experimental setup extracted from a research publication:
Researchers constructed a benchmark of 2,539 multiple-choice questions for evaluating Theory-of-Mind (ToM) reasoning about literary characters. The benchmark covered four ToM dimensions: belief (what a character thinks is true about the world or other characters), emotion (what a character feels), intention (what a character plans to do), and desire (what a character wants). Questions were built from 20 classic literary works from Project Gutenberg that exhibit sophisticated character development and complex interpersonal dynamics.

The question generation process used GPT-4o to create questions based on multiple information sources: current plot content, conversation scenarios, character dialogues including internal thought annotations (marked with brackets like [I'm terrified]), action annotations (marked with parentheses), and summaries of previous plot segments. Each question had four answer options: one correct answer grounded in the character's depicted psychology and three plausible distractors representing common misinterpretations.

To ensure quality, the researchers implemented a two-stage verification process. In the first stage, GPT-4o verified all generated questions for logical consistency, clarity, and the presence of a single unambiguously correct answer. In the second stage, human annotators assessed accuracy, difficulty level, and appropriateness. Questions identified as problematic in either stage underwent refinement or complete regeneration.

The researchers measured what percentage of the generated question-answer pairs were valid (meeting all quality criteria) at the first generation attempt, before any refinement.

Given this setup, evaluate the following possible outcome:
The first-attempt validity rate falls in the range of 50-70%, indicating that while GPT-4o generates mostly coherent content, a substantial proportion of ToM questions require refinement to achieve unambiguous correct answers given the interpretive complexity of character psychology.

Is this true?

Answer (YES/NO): NO